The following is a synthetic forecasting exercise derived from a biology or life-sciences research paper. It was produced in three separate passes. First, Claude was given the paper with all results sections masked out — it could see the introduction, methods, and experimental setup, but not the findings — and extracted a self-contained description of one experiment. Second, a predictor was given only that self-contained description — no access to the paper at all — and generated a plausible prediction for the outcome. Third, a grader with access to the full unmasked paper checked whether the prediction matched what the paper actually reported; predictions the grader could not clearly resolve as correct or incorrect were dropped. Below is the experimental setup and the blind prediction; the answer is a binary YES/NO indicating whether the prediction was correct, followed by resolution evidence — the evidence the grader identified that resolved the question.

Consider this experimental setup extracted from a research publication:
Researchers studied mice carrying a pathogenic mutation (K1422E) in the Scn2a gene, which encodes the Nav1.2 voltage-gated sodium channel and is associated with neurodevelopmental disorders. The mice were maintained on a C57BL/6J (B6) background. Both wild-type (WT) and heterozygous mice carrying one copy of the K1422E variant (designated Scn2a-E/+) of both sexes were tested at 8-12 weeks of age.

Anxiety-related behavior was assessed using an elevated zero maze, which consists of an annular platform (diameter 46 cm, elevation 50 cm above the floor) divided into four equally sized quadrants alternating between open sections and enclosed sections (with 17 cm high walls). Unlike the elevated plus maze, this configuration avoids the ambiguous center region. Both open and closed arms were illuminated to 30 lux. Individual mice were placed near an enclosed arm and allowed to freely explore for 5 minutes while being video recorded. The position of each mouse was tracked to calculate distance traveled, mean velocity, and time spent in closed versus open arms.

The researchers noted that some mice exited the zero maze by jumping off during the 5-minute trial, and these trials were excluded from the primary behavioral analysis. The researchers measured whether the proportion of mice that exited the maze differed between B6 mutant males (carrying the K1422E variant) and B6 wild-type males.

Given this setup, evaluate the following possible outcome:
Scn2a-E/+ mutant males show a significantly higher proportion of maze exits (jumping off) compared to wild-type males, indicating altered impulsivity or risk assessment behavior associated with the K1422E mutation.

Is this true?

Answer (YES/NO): YES